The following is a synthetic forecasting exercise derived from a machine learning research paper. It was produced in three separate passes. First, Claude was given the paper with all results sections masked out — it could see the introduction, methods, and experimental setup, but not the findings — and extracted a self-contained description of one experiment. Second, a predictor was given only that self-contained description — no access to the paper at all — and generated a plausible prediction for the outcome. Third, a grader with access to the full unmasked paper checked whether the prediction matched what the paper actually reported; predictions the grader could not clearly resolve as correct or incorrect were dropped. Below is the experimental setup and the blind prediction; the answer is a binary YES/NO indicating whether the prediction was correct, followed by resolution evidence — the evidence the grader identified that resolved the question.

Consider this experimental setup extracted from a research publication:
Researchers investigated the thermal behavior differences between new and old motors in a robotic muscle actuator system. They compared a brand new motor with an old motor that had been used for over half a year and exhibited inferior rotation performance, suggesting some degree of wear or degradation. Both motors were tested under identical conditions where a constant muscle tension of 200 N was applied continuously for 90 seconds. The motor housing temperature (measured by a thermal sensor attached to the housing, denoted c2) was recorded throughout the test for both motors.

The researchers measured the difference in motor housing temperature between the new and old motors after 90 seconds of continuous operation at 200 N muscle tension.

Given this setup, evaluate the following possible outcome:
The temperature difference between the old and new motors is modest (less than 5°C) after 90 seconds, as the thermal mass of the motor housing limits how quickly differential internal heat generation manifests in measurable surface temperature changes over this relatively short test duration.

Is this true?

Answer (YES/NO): NO